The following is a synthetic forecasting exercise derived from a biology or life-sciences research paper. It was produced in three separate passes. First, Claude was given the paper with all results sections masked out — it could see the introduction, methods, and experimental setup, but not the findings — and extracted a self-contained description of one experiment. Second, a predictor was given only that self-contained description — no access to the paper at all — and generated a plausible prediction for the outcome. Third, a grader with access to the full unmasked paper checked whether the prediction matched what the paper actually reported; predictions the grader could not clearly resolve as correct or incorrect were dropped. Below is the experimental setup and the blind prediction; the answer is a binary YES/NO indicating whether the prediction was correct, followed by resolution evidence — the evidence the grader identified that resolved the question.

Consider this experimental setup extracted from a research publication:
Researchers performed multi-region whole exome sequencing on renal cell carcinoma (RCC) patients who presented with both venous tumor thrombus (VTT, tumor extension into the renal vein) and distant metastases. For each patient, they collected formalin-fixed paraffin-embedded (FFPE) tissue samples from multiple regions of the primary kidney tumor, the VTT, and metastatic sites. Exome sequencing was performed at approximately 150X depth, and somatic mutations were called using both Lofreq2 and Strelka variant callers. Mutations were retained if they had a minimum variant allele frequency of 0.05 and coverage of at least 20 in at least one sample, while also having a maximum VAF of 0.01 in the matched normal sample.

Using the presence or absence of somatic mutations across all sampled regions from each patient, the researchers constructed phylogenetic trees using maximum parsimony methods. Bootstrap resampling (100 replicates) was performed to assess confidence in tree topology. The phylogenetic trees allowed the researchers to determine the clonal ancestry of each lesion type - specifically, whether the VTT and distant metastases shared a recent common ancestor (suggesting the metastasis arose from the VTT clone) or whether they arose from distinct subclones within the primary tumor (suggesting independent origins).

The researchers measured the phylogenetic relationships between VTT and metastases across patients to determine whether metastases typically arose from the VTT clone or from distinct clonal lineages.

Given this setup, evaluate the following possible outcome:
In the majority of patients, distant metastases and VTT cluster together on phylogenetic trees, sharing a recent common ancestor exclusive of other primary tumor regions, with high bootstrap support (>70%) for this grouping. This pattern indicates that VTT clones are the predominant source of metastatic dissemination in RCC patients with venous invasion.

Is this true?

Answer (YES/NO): NO